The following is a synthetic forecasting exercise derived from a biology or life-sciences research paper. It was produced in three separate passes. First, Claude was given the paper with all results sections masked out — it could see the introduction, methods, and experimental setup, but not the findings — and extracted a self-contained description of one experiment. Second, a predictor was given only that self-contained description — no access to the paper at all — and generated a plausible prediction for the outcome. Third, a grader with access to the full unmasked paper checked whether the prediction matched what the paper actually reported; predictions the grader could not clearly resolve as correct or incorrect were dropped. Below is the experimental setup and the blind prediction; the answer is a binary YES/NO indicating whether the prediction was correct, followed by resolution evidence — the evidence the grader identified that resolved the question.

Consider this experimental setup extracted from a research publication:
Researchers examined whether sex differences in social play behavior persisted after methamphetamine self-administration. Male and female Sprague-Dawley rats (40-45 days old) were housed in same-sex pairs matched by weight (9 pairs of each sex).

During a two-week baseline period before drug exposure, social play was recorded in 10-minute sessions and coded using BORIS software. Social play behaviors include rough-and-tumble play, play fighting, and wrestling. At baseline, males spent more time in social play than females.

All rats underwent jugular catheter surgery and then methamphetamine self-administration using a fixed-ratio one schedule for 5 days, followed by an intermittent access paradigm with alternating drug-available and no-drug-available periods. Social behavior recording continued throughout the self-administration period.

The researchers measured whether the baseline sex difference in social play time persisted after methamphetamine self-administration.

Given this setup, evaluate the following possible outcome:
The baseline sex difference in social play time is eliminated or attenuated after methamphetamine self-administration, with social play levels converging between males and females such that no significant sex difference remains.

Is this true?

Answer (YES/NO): NO